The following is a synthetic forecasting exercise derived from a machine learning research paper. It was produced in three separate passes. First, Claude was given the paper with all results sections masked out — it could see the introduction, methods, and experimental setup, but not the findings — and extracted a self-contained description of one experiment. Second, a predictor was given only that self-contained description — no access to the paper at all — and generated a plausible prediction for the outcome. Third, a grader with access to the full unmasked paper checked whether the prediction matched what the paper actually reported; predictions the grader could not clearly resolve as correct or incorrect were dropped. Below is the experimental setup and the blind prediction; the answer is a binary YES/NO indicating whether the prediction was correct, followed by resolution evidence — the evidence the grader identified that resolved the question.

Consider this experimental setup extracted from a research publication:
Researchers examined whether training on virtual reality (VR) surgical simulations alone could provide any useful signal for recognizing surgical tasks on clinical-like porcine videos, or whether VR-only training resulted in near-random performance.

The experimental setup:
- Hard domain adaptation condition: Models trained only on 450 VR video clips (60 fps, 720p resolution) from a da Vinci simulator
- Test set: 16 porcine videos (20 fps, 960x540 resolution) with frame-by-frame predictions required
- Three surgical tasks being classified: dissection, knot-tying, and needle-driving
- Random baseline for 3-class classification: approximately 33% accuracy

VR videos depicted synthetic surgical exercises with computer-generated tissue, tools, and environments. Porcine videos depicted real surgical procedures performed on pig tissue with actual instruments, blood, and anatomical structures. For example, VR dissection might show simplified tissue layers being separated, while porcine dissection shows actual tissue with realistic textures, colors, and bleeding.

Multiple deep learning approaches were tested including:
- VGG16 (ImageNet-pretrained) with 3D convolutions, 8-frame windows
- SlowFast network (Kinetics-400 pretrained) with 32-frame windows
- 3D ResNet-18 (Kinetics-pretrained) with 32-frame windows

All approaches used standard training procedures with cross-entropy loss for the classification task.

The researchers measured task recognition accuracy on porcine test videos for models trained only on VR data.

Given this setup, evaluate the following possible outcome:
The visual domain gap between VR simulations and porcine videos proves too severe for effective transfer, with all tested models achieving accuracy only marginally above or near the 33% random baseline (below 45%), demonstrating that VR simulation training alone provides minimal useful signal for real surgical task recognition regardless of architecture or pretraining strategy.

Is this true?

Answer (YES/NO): NO